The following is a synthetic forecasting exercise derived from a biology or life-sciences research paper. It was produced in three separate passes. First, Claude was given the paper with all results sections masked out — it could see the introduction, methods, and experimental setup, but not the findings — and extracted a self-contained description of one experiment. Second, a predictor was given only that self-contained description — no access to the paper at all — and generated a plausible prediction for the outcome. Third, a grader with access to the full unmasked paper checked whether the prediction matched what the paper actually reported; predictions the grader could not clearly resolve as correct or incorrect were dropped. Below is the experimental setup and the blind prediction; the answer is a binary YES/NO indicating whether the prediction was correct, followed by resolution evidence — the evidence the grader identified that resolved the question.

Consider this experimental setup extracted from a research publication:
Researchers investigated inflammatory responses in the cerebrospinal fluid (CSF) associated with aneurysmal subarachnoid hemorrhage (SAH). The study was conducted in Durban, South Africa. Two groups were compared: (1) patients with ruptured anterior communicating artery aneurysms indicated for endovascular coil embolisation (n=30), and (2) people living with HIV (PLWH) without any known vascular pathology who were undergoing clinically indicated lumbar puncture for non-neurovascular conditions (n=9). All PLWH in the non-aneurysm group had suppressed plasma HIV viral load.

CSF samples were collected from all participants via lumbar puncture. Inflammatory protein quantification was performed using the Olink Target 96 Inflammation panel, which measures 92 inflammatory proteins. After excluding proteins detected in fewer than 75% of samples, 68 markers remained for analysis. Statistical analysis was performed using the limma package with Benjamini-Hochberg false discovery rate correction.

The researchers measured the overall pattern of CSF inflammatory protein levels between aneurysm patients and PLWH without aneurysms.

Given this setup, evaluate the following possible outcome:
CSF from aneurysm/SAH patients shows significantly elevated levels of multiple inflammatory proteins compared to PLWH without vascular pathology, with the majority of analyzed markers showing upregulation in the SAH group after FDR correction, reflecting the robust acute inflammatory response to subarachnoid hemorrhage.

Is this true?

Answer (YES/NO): YES